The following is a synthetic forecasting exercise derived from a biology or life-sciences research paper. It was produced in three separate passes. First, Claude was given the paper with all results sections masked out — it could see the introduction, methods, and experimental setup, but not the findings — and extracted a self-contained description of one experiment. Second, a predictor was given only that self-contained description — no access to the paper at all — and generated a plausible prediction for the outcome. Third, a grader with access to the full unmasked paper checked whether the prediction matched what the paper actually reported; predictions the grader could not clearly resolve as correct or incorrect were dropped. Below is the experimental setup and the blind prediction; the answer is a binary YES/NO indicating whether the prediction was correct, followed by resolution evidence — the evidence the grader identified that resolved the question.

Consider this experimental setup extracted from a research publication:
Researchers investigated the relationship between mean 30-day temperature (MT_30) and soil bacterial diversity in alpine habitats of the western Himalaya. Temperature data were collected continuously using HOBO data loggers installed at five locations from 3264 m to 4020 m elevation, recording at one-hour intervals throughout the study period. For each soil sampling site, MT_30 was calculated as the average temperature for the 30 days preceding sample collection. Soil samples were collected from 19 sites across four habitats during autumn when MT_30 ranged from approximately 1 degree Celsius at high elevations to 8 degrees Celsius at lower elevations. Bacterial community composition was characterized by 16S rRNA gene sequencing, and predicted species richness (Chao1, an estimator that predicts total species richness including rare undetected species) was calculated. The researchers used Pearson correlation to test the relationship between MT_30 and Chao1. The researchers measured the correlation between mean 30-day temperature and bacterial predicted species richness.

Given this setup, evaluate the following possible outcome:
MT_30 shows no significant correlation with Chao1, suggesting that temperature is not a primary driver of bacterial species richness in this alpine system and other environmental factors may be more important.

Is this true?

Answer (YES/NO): YES